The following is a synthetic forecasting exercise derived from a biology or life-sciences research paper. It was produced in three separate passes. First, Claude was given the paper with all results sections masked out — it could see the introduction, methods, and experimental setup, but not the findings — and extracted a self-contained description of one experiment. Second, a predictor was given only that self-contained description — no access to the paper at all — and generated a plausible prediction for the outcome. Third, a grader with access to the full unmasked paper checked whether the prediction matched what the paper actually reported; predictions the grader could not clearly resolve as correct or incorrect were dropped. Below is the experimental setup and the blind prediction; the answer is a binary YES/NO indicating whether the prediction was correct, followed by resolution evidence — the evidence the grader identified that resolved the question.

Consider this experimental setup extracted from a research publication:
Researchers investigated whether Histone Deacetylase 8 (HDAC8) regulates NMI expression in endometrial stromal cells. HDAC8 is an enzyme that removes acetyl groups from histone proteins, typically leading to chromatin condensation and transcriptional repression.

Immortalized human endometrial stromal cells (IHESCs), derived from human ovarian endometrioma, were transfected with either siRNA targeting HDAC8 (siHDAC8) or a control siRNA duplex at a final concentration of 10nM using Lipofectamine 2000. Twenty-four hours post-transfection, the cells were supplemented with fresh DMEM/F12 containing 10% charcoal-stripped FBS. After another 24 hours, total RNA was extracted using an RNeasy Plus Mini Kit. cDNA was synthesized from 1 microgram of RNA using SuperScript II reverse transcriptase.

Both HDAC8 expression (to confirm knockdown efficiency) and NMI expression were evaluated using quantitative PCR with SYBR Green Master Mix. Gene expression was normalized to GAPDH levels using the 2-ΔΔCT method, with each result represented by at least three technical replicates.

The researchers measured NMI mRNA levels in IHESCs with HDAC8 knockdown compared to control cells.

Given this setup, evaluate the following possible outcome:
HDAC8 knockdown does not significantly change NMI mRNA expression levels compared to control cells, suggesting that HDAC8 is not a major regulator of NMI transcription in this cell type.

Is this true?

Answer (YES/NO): NO